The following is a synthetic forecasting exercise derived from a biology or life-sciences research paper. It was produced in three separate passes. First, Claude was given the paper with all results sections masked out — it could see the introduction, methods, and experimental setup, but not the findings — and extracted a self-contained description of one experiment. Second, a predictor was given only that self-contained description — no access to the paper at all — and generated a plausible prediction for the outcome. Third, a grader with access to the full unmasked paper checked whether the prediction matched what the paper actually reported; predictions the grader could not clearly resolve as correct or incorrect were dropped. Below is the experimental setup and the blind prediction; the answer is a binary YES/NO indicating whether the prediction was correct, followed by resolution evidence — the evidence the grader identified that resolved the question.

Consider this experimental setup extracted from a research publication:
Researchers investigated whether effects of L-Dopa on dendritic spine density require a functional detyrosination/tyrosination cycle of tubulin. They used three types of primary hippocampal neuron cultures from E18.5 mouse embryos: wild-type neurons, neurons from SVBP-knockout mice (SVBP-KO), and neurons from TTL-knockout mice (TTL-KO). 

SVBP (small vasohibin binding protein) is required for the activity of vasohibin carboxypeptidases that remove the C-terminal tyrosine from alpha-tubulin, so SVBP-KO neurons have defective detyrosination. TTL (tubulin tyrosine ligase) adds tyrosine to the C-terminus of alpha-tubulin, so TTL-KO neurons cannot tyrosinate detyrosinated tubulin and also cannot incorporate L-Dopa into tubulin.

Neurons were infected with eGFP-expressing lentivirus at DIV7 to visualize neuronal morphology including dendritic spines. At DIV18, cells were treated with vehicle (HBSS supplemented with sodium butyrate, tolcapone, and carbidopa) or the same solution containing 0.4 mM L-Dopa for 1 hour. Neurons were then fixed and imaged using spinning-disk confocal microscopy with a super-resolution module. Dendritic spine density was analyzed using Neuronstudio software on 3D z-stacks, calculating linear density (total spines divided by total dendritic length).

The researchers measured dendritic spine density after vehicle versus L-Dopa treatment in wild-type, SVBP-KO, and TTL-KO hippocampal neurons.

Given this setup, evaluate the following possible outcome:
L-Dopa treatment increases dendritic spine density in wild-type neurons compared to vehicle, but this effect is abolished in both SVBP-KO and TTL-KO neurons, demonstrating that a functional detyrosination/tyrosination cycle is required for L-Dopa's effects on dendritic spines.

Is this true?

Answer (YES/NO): NO